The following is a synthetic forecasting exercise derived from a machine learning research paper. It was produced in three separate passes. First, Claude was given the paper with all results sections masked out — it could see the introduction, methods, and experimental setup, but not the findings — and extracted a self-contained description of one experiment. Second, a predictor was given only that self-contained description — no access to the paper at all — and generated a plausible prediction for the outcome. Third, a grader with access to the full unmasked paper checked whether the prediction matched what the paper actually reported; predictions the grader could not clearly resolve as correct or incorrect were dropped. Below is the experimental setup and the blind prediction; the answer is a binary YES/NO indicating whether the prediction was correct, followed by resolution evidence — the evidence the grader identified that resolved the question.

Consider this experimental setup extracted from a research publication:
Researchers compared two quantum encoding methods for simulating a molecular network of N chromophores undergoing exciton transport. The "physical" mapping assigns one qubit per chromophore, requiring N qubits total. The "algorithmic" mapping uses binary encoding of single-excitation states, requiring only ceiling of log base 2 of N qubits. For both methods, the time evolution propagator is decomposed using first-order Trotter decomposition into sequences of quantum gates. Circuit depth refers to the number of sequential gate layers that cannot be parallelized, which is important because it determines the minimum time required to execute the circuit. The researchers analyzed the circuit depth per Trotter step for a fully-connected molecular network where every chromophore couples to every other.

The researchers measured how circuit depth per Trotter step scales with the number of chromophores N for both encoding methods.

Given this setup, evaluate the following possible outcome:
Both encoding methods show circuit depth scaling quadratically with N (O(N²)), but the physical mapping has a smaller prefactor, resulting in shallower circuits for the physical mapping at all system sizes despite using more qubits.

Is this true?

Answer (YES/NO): NO